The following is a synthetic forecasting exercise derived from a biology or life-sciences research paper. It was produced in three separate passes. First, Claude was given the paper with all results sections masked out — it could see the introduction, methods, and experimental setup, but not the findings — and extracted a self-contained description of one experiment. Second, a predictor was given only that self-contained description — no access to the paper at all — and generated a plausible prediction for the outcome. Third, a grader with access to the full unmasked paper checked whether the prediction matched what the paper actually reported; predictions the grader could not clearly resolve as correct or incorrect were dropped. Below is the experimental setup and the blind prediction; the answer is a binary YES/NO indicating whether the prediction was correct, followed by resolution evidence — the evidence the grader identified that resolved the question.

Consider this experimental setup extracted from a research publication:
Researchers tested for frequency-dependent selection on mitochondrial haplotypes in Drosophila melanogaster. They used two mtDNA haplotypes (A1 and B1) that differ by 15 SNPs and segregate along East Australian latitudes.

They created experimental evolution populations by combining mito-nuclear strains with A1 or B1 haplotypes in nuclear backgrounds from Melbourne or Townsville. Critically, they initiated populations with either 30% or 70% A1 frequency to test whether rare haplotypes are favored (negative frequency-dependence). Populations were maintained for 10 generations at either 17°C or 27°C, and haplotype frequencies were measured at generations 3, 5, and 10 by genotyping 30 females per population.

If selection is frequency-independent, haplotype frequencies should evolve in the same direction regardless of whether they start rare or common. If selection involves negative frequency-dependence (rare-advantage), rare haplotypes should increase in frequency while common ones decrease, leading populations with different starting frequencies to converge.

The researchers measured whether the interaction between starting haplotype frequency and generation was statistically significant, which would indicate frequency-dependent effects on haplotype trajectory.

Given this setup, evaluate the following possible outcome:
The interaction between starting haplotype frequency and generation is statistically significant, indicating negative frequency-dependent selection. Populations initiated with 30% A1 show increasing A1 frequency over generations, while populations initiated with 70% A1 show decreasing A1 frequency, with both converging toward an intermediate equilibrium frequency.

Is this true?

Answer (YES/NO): NO